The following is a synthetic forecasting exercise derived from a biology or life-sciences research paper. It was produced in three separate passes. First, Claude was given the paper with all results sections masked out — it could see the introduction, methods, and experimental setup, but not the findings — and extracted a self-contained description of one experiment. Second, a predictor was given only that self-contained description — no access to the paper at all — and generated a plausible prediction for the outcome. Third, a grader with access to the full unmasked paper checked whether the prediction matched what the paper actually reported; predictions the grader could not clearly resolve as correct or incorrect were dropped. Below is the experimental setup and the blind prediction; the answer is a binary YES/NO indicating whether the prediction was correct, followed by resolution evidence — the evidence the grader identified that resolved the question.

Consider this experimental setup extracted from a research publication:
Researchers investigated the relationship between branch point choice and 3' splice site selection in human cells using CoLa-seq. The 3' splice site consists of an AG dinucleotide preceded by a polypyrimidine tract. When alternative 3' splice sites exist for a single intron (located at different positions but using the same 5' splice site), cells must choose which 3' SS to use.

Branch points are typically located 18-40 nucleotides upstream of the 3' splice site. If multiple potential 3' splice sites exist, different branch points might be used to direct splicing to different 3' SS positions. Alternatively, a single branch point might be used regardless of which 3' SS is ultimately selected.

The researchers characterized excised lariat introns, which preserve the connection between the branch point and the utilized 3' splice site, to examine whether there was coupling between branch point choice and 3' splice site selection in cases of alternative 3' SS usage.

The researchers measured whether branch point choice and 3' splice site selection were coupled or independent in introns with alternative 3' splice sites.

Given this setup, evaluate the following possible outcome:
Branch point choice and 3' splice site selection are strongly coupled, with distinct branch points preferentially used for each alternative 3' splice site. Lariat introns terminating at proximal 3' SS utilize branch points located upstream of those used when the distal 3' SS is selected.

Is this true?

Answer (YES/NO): NO